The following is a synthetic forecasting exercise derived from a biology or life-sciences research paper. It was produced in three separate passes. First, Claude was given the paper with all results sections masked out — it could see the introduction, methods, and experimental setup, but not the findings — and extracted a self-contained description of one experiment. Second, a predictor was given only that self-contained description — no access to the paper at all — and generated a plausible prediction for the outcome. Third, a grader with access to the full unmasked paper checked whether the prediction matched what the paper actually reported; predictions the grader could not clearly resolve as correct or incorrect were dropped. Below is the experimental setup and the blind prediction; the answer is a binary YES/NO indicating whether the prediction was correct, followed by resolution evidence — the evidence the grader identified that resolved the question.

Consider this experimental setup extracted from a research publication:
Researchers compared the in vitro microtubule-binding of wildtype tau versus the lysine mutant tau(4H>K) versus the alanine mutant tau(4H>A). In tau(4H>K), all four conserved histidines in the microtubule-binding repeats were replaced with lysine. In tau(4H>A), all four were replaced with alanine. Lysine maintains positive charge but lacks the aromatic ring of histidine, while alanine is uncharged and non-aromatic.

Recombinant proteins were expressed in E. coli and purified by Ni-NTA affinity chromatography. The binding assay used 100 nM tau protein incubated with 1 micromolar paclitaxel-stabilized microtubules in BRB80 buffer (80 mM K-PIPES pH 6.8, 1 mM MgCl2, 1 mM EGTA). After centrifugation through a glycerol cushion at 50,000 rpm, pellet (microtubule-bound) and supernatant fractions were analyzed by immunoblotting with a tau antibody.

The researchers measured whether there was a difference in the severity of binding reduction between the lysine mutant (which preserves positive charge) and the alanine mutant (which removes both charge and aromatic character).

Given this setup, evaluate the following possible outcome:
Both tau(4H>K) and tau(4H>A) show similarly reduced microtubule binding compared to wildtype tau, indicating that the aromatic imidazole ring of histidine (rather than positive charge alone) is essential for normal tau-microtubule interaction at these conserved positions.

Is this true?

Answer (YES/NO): YES